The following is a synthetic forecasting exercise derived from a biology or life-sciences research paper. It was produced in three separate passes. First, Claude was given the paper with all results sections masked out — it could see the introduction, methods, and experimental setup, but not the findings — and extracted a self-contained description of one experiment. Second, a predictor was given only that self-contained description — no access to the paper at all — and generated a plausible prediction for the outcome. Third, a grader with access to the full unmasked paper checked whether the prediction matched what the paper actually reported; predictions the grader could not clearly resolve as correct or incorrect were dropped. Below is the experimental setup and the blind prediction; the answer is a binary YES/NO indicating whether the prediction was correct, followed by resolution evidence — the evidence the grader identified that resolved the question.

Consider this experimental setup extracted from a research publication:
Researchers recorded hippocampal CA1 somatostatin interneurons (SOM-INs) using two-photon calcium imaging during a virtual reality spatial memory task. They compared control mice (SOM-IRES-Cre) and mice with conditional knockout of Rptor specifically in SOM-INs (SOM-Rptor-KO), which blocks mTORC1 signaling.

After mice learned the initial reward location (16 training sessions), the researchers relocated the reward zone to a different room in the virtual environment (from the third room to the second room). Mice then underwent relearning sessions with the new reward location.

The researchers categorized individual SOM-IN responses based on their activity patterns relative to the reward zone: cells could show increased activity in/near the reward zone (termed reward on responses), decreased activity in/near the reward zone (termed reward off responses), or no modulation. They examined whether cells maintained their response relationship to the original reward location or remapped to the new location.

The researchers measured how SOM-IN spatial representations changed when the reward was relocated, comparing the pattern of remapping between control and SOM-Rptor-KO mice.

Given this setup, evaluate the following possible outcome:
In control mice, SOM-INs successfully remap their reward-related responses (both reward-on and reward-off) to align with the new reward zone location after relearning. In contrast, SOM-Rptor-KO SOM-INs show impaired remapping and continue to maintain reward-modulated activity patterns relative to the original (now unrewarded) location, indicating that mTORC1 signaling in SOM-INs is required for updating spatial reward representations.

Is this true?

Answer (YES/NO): NO